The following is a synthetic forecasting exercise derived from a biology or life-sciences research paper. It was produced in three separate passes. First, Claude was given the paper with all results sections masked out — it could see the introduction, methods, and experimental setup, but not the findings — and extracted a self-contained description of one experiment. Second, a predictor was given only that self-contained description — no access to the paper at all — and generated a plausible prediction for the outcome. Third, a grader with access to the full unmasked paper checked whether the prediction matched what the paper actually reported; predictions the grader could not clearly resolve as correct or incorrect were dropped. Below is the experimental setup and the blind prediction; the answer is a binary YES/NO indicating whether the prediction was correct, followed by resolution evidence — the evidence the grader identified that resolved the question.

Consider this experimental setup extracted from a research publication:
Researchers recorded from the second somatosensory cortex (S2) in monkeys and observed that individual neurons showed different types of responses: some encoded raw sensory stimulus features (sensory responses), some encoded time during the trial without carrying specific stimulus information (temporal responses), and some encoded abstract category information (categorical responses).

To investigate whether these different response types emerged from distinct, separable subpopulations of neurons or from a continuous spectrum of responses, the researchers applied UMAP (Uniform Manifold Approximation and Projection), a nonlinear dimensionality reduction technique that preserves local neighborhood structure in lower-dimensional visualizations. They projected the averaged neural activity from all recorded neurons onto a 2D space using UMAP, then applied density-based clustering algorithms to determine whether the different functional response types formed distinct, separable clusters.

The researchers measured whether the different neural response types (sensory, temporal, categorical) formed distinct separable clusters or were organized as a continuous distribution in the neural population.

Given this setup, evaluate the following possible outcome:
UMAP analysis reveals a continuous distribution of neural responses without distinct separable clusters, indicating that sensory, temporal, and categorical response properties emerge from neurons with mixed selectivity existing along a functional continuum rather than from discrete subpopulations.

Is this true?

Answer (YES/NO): YES